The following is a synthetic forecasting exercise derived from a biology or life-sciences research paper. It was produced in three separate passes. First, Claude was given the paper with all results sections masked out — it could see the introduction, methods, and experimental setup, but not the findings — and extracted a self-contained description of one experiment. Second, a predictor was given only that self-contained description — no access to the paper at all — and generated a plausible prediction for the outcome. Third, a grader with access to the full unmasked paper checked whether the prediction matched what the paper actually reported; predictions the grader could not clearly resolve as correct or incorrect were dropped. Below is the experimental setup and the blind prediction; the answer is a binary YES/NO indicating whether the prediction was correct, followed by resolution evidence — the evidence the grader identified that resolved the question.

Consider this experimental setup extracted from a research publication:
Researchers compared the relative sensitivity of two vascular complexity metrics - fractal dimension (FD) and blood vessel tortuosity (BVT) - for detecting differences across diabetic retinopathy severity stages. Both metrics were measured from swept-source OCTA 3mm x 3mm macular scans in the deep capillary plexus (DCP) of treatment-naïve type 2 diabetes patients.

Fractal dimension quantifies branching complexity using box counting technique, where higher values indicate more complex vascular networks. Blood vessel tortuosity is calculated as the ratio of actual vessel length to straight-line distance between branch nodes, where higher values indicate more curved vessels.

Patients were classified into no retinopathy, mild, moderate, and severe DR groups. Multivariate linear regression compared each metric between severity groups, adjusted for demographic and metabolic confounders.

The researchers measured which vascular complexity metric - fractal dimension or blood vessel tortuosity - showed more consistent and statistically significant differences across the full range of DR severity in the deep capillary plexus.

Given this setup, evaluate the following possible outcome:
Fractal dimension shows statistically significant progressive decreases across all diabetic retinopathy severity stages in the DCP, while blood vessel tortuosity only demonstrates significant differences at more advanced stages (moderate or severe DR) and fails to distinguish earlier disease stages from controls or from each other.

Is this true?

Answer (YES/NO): NO